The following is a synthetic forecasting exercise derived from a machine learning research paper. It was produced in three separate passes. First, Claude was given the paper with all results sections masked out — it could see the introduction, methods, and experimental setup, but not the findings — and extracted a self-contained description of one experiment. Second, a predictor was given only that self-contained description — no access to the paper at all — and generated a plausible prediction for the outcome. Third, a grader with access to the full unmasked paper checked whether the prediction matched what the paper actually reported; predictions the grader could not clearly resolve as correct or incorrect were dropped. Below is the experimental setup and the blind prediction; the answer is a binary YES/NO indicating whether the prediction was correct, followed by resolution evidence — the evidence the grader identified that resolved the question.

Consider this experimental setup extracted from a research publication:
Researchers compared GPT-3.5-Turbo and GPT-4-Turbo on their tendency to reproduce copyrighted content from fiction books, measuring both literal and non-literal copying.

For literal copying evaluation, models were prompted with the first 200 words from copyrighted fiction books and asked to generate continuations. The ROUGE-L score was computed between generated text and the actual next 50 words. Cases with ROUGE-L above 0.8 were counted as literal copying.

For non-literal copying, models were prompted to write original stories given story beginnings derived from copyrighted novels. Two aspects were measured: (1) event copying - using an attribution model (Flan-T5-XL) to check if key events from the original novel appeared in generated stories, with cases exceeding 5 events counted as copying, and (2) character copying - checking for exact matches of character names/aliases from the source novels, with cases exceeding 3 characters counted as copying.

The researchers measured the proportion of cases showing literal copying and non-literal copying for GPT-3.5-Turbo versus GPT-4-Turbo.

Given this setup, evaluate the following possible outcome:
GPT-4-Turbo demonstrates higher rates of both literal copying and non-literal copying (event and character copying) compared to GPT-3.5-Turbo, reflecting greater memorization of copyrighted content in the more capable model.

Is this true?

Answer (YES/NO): NO